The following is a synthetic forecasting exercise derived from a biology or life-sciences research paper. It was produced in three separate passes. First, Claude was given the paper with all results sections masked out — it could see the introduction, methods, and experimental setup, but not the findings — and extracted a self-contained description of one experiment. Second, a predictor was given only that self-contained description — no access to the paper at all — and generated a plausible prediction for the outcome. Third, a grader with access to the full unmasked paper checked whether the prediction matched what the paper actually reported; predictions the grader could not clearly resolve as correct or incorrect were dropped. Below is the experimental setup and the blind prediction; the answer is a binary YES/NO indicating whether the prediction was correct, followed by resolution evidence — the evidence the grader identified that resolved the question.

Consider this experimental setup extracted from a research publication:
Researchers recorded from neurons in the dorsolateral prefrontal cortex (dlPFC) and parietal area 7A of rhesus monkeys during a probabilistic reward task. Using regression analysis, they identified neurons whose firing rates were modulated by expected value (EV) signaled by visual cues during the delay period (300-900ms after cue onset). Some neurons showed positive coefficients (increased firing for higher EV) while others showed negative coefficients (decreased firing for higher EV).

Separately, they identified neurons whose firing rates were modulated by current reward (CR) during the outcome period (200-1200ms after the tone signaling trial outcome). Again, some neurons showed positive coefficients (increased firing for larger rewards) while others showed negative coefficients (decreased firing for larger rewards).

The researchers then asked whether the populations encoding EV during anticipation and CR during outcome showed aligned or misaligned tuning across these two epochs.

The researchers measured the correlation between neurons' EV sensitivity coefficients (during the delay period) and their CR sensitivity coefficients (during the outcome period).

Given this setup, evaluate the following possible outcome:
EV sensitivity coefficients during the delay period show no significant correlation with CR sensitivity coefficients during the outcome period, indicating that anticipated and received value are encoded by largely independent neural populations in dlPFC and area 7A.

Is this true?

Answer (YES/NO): YES